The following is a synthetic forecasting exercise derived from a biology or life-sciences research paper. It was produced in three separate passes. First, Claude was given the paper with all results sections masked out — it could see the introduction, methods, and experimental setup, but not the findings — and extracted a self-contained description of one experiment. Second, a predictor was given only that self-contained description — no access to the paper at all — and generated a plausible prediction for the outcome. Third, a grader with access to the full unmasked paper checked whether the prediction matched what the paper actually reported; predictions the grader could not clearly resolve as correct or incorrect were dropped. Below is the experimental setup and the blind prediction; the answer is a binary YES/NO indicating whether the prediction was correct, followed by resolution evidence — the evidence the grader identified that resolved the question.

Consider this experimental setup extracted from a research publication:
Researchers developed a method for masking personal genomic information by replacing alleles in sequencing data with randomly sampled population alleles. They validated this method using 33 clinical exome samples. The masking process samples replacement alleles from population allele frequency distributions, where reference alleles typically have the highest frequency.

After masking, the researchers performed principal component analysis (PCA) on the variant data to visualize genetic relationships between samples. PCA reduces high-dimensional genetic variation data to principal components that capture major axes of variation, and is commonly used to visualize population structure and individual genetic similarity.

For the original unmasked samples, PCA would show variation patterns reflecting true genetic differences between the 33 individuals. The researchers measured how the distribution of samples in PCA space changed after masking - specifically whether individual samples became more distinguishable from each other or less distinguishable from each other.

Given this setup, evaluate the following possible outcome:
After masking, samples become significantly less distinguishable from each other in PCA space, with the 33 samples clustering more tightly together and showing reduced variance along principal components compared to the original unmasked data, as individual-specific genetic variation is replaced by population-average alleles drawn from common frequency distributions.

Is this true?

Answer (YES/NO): YES